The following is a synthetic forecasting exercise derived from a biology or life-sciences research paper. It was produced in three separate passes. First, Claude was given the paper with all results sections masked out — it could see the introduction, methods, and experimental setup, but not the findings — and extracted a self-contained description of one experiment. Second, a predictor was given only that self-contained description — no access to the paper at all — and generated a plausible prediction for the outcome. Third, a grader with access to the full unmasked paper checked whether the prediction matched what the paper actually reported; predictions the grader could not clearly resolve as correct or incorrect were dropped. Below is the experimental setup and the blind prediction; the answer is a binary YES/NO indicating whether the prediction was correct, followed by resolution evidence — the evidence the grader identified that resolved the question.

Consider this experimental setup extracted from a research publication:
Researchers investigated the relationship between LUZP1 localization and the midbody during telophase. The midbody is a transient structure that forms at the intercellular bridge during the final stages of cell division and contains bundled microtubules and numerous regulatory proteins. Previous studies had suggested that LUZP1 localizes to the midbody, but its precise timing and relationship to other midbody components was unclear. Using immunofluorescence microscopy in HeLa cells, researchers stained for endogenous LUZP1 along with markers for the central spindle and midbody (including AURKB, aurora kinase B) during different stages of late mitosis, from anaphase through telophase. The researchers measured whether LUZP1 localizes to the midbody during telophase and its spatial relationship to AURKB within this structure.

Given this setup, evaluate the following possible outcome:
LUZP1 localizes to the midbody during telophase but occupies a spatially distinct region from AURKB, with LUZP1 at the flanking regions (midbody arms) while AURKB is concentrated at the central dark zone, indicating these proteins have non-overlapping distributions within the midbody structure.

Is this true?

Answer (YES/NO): NO